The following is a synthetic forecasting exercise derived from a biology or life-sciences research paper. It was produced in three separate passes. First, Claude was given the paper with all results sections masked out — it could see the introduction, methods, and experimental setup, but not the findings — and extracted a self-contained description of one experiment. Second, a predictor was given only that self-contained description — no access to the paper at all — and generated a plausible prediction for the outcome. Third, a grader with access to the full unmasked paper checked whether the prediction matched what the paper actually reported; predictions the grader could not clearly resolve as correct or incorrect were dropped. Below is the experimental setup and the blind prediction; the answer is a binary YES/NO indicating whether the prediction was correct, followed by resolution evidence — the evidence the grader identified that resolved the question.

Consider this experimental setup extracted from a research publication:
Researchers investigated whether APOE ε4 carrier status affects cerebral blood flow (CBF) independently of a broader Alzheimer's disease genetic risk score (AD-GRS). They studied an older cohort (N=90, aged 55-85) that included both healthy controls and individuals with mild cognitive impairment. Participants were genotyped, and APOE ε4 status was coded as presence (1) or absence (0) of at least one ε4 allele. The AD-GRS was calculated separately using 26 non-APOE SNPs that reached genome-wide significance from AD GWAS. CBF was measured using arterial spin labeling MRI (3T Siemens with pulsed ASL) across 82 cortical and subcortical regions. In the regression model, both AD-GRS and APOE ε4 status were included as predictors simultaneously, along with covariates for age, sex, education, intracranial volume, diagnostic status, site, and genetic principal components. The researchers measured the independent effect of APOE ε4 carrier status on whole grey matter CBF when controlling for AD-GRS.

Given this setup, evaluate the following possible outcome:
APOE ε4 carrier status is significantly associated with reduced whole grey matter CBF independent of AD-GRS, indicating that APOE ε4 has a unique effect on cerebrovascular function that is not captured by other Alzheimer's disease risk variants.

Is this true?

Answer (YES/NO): NO